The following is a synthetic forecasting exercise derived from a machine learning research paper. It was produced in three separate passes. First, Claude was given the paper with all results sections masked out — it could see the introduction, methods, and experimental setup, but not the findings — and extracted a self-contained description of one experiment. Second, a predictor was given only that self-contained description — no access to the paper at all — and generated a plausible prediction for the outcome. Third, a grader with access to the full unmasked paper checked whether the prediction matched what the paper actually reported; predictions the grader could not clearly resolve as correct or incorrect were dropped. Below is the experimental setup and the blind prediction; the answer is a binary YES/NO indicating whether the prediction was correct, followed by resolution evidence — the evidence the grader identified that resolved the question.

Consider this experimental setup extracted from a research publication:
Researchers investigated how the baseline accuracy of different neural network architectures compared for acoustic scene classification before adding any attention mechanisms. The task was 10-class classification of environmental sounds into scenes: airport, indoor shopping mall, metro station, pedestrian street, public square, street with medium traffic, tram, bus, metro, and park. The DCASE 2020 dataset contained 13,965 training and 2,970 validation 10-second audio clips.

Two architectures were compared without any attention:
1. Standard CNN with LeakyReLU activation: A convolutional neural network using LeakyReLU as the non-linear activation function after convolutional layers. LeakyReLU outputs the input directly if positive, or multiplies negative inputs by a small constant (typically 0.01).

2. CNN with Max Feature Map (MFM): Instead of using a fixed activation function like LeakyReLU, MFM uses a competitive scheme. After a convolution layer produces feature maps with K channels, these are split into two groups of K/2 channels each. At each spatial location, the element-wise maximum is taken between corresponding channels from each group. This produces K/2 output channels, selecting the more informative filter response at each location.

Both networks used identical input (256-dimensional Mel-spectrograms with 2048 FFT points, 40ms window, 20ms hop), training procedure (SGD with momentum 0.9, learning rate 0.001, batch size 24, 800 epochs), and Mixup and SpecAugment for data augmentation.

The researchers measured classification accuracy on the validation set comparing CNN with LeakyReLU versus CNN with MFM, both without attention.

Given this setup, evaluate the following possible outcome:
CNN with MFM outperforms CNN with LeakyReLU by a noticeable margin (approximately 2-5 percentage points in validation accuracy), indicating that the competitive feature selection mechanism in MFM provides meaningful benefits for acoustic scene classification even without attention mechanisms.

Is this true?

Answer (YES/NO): NO